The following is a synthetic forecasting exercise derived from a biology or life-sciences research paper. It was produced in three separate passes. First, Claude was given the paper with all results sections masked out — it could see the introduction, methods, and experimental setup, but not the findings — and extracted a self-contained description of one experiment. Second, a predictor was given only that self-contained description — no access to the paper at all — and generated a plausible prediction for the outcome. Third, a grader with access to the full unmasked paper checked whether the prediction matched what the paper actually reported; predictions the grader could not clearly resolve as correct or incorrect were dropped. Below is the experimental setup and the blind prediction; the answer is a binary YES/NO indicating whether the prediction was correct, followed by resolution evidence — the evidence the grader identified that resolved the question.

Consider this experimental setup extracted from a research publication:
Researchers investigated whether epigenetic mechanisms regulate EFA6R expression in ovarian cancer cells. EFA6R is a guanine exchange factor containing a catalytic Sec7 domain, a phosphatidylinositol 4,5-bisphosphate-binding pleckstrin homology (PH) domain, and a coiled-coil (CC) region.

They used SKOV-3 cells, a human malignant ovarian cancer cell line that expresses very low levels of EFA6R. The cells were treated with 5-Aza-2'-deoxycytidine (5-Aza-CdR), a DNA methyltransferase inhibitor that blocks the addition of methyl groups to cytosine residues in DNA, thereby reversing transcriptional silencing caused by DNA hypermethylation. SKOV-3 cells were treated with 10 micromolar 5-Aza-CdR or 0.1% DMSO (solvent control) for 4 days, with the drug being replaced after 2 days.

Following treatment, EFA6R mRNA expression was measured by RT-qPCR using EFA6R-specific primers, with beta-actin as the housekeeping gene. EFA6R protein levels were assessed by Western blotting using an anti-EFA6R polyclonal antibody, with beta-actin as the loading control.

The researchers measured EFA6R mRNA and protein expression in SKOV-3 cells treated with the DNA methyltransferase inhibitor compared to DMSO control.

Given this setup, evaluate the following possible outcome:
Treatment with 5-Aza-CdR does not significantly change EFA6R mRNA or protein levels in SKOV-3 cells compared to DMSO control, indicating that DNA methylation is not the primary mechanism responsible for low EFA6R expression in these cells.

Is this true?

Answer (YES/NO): NO